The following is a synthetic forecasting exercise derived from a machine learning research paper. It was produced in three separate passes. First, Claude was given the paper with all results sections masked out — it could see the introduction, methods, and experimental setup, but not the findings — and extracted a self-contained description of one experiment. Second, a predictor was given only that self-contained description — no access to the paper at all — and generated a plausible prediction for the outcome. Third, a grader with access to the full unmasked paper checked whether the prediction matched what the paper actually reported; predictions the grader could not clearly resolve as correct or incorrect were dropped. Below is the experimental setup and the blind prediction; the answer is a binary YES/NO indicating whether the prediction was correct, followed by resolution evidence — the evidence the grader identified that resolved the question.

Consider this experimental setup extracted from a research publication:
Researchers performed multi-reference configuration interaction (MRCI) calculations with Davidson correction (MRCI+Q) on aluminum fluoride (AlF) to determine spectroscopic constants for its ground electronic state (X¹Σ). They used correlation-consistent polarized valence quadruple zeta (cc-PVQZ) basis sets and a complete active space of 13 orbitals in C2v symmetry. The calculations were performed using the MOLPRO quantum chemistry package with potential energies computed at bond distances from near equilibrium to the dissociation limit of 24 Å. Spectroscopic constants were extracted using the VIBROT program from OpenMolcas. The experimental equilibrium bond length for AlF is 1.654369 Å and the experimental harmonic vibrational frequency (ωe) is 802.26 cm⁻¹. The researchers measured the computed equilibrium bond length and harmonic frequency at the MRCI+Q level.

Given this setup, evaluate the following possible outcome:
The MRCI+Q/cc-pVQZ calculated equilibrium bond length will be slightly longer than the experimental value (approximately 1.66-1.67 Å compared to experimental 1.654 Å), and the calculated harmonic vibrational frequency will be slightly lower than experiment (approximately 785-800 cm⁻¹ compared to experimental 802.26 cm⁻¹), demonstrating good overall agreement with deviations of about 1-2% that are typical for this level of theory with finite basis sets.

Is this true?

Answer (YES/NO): NO